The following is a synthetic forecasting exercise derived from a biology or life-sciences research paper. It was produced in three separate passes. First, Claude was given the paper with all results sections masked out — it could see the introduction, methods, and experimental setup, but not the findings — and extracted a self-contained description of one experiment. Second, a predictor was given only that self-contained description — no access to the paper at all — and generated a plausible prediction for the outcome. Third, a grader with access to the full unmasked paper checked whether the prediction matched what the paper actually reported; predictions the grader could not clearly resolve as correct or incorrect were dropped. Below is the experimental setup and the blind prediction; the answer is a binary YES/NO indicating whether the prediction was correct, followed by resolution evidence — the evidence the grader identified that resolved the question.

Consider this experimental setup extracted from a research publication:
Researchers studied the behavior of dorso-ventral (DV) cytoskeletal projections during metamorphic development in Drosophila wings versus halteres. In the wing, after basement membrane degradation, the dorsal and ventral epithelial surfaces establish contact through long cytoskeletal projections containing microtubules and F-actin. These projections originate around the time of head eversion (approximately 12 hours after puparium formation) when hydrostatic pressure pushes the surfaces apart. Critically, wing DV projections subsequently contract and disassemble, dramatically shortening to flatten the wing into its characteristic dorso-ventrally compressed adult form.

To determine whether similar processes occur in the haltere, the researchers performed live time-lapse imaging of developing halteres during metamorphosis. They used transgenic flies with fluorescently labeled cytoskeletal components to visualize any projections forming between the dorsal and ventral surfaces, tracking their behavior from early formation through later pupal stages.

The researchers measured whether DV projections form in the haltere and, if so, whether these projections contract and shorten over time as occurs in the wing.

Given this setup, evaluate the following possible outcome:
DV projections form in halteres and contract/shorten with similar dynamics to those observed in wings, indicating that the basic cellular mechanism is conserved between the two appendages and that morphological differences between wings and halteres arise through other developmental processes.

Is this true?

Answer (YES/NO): NO